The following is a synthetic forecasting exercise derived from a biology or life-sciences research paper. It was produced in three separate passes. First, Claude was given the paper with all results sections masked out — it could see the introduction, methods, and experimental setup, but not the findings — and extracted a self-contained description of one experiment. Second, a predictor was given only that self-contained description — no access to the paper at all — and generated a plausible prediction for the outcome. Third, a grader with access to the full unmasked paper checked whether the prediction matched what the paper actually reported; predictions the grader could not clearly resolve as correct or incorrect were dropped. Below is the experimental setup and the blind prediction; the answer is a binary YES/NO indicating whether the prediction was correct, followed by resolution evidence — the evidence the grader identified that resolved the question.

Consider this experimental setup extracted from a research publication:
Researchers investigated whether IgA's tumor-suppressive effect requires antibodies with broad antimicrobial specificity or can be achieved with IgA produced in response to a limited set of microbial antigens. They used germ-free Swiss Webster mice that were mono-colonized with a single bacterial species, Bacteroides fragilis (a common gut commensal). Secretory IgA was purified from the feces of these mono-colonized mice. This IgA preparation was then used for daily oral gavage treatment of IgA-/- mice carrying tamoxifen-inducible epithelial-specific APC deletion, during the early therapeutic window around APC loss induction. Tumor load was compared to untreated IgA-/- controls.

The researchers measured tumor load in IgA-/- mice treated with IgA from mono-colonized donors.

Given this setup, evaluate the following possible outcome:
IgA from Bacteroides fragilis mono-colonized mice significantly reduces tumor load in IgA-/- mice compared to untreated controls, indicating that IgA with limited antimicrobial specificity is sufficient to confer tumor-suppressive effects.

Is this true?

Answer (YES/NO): YES